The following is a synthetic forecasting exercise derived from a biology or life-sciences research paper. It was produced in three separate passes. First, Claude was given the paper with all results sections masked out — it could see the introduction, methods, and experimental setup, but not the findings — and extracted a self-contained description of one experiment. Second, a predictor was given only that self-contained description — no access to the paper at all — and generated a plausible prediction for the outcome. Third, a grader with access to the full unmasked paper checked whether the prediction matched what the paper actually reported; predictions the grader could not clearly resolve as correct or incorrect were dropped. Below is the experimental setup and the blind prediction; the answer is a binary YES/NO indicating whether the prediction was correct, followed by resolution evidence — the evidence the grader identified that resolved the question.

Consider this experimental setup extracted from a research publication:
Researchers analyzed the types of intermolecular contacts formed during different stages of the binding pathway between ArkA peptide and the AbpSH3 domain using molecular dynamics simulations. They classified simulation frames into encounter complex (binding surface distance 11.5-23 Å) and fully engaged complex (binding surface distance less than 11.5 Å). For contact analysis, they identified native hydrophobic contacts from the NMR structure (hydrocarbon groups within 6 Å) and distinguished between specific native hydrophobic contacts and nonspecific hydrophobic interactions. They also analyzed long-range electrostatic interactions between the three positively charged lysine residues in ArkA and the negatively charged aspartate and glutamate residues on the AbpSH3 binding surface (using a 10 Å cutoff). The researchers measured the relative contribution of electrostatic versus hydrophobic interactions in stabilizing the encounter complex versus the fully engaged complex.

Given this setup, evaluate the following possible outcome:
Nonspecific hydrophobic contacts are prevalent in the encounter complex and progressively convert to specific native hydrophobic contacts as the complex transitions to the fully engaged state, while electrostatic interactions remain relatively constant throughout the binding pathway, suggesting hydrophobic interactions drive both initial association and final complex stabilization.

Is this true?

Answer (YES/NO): YES